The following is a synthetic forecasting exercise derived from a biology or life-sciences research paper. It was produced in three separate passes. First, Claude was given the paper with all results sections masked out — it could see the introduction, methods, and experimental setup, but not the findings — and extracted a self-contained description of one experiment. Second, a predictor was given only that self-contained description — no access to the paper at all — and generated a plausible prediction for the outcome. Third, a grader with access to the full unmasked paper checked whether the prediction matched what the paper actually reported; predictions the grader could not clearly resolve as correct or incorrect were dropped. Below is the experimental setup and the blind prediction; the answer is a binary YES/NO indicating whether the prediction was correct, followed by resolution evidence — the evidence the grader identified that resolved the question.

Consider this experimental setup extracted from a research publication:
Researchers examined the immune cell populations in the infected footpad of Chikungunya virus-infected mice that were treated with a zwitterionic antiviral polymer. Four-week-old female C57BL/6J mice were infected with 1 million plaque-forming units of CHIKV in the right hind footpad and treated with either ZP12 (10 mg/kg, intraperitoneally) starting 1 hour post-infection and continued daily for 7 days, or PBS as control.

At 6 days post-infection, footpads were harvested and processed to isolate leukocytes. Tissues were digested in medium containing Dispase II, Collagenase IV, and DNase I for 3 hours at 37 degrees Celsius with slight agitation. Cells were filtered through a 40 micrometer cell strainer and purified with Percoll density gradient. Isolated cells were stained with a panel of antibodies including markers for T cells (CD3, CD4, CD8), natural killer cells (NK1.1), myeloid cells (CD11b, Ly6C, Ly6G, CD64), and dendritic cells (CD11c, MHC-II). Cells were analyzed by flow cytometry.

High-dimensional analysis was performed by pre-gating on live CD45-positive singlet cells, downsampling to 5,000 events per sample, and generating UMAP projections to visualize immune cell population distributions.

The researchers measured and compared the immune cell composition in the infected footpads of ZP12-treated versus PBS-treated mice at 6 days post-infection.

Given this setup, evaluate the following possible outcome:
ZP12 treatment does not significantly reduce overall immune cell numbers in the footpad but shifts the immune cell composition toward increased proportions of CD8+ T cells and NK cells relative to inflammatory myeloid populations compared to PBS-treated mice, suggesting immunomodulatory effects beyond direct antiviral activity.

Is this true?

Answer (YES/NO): NO